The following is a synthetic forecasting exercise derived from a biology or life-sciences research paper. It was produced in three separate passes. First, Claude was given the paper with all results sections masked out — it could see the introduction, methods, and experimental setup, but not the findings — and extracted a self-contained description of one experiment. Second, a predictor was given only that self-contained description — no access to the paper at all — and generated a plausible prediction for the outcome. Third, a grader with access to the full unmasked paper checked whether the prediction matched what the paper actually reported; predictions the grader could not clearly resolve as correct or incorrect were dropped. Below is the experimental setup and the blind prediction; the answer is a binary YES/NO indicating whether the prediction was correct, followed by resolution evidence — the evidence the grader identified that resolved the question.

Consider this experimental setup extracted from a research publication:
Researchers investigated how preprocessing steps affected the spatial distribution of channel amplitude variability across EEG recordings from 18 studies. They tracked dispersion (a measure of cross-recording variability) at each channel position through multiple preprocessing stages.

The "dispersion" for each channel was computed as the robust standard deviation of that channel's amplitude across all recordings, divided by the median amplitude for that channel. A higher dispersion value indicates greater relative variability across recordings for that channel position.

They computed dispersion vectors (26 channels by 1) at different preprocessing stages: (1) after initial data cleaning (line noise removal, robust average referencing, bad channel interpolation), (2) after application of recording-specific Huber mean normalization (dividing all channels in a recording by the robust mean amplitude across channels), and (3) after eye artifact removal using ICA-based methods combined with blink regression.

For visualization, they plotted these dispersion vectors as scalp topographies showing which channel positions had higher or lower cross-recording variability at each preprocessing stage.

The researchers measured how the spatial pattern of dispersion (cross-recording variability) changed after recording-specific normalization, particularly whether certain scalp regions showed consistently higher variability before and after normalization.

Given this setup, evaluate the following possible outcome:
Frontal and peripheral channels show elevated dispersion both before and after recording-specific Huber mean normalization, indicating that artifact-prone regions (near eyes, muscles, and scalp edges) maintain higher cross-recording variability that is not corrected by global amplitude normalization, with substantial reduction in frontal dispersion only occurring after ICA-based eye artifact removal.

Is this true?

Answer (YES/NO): NO